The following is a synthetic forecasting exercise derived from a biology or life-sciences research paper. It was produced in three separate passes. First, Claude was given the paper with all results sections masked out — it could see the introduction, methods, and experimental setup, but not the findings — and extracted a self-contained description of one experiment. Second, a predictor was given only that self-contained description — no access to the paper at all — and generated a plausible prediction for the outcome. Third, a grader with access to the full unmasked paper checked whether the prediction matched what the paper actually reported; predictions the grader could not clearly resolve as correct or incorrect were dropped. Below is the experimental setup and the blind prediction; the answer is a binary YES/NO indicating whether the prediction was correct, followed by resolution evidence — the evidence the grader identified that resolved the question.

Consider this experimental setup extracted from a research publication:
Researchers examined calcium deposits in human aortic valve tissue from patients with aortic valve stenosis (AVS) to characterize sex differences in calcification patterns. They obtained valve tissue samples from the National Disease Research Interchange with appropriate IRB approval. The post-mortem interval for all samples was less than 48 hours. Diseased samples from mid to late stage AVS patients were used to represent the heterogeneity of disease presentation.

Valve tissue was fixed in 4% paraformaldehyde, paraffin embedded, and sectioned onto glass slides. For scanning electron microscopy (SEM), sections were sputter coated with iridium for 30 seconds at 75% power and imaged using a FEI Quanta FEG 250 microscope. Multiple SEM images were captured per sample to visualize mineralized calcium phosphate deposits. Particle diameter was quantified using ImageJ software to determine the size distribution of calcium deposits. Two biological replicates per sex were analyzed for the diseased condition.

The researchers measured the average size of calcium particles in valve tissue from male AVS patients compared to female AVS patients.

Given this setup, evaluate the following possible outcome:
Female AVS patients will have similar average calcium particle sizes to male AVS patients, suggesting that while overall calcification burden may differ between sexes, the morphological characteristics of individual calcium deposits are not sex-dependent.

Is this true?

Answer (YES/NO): NO